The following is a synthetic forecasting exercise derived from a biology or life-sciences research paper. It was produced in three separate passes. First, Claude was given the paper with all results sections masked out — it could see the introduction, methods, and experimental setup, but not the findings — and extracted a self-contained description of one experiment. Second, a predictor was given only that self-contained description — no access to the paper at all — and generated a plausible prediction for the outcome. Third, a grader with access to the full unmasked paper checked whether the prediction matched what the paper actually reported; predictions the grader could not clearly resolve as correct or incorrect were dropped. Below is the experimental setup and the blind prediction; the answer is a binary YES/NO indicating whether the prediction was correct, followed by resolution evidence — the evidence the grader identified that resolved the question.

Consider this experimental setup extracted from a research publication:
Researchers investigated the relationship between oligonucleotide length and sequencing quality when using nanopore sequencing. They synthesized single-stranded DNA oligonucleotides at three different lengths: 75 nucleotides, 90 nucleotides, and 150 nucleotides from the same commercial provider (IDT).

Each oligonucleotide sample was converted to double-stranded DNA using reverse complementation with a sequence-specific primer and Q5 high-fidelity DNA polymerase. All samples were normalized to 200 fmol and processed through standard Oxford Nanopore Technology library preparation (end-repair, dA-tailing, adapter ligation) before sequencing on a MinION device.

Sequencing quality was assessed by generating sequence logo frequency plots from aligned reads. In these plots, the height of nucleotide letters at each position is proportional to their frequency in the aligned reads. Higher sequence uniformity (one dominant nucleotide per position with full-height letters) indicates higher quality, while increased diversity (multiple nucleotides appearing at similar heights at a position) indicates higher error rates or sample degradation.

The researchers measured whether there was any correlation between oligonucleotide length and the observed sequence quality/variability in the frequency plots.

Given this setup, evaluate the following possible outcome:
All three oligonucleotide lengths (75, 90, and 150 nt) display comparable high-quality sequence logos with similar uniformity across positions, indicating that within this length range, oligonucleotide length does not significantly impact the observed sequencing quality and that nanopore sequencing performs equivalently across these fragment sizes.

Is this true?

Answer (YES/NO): NO